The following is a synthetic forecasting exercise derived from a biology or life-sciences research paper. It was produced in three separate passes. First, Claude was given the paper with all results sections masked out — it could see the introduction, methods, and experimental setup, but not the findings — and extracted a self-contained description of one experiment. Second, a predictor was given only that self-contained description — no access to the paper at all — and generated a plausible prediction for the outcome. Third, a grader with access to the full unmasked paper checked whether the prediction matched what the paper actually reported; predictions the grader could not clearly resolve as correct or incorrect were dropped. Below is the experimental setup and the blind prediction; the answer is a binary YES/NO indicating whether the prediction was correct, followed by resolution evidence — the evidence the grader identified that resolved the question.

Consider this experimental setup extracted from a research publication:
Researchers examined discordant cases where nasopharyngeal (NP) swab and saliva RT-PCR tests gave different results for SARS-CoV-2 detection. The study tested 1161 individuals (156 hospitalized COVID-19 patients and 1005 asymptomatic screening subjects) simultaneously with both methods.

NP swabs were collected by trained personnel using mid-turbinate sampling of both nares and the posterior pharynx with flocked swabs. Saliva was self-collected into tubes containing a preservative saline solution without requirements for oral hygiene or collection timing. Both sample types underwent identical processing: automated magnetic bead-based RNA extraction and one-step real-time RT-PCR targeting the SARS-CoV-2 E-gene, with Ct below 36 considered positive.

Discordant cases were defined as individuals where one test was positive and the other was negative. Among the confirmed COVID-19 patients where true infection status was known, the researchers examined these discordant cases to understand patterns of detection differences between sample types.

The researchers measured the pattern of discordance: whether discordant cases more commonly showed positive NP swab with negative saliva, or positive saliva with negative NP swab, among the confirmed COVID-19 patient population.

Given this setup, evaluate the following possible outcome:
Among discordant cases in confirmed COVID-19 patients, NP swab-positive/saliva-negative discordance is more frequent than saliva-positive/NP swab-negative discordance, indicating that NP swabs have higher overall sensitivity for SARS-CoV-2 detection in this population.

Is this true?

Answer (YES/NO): NO